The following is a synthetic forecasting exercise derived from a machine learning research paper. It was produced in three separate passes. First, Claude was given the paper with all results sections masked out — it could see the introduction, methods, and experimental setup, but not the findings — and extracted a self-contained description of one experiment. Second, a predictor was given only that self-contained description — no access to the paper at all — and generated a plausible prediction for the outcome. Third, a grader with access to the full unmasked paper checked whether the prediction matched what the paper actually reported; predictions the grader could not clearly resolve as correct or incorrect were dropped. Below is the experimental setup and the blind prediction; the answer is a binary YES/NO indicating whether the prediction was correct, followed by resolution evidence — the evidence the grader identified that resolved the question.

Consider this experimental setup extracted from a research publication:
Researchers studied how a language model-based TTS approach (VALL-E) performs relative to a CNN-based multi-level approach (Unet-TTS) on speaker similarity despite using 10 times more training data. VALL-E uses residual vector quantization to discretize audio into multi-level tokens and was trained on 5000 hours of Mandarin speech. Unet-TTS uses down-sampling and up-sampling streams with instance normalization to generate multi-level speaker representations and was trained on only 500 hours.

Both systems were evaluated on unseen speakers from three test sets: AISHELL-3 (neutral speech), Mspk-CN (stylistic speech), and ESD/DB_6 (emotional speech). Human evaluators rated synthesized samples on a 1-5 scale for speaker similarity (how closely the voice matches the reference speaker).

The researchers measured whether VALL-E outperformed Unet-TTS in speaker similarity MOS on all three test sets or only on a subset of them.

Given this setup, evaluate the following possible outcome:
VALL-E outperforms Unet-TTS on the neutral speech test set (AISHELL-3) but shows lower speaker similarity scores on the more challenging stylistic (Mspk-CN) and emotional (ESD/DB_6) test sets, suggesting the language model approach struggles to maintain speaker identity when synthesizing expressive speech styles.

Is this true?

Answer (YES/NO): NO